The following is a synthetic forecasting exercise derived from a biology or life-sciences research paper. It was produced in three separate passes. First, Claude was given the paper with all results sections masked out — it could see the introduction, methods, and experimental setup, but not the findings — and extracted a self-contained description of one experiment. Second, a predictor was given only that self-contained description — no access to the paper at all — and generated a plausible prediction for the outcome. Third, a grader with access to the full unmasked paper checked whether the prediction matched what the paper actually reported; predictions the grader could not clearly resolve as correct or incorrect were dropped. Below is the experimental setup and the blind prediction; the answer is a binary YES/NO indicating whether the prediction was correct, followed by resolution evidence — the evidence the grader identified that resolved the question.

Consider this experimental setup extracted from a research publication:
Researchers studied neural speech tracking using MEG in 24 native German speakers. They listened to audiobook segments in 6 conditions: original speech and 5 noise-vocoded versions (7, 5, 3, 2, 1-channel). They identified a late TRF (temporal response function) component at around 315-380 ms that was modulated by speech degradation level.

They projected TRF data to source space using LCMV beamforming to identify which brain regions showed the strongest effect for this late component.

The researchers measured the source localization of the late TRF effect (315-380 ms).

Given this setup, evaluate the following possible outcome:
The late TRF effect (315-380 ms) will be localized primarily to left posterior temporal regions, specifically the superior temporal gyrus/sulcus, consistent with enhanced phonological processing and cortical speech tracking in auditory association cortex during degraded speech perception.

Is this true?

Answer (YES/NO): NO